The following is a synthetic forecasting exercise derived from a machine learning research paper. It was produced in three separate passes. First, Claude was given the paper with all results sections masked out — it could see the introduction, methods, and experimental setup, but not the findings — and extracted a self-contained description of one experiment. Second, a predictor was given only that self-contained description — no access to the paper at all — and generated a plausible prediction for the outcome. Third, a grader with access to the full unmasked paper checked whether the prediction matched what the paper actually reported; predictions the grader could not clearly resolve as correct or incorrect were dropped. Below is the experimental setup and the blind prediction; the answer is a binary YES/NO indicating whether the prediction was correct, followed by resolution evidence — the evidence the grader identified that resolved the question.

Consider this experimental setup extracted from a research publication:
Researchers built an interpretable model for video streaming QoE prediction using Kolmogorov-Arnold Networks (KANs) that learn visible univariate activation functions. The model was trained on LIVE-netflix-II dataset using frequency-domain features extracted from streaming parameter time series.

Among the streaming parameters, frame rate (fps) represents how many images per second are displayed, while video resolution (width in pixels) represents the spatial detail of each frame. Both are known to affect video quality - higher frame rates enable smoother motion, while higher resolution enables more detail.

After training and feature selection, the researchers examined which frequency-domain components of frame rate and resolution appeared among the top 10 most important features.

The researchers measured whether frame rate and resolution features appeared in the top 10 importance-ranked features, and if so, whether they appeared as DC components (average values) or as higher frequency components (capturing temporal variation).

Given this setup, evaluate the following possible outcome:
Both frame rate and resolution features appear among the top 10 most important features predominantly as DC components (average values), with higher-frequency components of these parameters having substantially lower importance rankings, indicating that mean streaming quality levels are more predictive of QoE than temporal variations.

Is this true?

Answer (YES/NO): YES